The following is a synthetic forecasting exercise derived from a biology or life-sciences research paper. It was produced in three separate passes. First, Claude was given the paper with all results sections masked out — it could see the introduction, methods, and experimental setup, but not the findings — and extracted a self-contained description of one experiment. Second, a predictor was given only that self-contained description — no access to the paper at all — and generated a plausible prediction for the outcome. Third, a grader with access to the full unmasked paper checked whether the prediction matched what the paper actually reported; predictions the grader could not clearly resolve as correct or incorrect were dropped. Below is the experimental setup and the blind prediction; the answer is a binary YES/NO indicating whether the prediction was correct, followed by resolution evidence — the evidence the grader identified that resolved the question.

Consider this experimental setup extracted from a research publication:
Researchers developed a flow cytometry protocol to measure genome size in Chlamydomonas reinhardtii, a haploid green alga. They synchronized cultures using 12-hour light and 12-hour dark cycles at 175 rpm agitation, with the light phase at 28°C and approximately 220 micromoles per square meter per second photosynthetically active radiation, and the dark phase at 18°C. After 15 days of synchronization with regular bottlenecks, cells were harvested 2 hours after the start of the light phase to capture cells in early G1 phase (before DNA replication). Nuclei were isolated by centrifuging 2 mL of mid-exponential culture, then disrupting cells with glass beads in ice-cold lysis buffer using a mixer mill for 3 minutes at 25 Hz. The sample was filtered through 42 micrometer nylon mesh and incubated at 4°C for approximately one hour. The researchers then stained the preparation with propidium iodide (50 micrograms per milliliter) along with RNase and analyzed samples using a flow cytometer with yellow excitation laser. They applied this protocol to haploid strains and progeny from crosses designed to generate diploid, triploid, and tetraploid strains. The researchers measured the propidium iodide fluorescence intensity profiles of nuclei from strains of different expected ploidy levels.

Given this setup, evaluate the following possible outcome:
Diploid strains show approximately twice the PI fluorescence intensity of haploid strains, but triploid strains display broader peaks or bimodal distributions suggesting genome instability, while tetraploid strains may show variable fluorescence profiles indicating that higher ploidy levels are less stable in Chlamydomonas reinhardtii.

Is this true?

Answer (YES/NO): NO